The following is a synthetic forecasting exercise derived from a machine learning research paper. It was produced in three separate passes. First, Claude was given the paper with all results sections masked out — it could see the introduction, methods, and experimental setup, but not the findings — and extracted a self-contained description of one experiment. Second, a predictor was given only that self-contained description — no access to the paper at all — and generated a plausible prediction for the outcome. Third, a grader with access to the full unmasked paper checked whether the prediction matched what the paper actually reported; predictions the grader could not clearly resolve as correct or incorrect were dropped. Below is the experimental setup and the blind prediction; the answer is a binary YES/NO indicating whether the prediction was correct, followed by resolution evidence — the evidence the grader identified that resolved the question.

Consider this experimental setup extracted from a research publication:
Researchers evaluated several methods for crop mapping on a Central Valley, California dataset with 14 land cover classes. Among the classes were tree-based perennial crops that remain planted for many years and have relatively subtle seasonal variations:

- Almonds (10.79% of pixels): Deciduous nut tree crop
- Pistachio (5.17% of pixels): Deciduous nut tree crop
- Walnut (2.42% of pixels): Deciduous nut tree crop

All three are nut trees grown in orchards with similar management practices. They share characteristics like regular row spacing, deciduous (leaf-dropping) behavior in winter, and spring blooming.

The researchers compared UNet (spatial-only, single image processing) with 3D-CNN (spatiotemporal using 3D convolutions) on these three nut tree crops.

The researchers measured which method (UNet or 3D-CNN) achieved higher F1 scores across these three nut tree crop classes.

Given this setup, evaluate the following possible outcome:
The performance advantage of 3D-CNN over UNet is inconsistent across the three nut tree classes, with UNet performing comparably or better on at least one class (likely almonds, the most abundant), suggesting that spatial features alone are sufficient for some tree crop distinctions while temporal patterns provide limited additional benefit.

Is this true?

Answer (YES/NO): NO